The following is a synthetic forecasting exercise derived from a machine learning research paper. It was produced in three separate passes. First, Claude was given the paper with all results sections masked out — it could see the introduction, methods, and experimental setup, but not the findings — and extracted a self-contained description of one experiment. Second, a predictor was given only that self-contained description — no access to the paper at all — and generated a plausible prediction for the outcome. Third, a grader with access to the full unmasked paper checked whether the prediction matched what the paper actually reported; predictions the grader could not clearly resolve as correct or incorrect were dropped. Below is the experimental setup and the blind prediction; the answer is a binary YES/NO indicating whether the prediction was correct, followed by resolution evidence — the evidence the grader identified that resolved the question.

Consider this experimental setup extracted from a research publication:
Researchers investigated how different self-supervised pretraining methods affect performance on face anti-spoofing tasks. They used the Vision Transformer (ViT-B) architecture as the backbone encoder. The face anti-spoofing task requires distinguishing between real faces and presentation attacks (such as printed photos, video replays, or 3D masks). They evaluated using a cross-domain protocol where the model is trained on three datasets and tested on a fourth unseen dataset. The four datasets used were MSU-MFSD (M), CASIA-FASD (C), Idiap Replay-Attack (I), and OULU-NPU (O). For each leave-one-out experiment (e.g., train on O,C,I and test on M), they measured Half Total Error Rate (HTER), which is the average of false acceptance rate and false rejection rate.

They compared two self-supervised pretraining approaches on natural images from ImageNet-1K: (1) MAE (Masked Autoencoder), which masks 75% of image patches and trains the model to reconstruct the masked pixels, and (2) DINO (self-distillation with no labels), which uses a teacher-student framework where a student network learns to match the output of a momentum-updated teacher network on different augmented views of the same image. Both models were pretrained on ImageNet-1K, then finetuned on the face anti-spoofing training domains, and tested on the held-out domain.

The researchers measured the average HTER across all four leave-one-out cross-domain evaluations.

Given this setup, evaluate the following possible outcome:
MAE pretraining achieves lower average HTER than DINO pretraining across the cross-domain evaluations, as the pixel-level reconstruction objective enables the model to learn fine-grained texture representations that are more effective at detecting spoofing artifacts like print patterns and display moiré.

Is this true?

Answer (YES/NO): NO